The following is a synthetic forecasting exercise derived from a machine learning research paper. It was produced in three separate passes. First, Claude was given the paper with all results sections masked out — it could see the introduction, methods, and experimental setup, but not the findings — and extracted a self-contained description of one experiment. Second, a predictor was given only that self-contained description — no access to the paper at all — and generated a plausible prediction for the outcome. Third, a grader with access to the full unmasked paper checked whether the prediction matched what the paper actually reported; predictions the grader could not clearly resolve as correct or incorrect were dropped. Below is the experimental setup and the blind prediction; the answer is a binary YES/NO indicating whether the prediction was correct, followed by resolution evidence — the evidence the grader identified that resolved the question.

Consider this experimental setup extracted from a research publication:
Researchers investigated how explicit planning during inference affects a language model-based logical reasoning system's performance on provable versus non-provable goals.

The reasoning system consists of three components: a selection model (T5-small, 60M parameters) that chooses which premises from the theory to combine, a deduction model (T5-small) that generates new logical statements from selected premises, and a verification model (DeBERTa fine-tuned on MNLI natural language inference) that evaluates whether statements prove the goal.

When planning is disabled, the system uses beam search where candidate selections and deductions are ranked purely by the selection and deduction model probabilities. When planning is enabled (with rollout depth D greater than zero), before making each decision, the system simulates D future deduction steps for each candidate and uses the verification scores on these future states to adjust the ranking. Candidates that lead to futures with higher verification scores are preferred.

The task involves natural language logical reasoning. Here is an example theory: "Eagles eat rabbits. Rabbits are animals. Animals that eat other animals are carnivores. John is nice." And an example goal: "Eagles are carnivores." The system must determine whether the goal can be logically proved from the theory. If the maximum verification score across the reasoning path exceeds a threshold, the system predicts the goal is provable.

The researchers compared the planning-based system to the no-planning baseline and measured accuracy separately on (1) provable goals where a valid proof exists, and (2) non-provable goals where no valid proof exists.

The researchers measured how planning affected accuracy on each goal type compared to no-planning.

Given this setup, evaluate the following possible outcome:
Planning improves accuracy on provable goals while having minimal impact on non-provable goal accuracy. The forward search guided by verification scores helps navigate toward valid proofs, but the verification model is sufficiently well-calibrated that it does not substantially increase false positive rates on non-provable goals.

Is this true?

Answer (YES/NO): NO